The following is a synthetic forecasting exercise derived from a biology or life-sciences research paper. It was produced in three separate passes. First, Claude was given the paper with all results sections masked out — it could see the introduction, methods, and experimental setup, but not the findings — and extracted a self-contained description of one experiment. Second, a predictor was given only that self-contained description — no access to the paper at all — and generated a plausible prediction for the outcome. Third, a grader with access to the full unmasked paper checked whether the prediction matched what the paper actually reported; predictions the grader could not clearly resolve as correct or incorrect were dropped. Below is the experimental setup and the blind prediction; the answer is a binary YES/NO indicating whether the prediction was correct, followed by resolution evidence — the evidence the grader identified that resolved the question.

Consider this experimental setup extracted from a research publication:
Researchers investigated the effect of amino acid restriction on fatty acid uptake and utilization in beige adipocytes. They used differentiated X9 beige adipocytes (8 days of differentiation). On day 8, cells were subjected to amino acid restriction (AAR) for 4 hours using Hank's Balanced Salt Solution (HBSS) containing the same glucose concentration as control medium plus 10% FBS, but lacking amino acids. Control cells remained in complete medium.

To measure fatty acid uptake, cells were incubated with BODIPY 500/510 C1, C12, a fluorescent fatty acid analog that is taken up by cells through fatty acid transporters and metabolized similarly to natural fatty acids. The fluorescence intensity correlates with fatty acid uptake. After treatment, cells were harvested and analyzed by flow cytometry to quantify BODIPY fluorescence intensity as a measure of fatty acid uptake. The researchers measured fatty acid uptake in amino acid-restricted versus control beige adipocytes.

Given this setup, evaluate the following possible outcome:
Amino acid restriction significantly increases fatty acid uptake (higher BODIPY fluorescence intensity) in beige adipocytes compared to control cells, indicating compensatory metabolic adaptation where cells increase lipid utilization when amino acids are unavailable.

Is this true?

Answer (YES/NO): YES